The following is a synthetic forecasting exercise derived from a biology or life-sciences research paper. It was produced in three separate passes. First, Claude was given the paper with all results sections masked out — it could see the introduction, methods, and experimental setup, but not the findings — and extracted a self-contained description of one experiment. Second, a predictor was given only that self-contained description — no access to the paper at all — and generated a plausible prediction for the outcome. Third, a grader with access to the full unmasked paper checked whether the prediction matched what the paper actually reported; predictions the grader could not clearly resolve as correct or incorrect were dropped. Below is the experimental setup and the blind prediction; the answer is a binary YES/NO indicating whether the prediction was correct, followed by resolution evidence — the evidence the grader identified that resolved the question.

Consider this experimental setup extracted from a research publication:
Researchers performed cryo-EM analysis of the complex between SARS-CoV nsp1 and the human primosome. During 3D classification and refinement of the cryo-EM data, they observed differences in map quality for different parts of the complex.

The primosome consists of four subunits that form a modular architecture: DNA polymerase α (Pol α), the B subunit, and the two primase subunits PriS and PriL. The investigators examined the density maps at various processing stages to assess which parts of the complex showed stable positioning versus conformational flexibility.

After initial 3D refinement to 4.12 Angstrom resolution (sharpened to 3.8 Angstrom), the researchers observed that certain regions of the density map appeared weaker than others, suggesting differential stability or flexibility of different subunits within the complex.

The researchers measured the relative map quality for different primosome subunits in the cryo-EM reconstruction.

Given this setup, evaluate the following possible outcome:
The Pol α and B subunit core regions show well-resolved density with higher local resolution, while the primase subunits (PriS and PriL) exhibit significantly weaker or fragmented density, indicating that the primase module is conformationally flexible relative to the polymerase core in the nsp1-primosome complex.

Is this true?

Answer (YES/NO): NO